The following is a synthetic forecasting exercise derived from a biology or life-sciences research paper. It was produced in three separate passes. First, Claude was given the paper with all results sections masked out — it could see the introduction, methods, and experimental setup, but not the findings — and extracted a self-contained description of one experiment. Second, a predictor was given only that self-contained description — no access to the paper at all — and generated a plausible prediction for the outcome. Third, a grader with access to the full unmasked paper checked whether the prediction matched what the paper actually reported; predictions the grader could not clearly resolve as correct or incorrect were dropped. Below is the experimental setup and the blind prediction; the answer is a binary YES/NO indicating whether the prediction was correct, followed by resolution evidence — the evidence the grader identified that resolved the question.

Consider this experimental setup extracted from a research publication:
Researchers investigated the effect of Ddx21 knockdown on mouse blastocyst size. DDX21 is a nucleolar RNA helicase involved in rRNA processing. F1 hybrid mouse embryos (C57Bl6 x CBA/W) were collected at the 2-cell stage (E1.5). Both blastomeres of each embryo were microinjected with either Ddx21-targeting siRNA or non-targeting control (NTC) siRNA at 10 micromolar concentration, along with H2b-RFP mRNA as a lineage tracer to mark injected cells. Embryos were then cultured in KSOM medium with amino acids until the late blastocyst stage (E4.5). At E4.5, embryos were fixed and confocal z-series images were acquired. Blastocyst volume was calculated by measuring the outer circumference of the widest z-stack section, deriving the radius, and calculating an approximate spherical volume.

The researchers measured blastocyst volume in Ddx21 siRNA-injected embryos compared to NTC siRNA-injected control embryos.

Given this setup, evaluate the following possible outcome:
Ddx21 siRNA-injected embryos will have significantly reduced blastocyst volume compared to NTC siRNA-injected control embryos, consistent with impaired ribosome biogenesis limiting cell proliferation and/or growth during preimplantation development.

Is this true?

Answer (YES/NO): YES